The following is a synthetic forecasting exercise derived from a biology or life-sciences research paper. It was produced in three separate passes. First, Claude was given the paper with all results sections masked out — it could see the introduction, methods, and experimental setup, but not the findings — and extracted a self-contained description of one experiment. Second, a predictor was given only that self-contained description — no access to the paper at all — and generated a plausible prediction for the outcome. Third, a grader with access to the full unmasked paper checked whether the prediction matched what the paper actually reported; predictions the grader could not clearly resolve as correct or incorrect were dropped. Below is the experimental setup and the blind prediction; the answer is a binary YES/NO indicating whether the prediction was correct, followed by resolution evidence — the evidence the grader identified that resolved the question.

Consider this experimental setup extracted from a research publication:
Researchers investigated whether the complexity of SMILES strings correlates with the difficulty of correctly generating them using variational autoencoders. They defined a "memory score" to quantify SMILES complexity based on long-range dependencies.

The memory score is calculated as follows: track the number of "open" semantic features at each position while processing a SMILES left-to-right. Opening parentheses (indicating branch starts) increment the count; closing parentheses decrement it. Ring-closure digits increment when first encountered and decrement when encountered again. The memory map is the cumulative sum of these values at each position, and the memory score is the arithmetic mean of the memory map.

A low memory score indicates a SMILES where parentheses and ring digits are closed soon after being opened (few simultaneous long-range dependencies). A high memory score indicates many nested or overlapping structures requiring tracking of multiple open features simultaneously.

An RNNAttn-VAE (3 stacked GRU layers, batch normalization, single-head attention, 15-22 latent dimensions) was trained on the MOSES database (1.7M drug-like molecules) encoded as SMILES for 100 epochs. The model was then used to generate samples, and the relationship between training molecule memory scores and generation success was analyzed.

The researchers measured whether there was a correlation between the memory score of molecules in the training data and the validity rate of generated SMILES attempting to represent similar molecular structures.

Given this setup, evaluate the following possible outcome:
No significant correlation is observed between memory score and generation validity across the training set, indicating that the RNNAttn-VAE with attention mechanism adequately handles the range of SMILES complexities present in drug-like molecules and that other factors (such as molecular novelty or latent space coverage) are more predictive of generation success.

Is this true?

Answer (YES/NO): NO